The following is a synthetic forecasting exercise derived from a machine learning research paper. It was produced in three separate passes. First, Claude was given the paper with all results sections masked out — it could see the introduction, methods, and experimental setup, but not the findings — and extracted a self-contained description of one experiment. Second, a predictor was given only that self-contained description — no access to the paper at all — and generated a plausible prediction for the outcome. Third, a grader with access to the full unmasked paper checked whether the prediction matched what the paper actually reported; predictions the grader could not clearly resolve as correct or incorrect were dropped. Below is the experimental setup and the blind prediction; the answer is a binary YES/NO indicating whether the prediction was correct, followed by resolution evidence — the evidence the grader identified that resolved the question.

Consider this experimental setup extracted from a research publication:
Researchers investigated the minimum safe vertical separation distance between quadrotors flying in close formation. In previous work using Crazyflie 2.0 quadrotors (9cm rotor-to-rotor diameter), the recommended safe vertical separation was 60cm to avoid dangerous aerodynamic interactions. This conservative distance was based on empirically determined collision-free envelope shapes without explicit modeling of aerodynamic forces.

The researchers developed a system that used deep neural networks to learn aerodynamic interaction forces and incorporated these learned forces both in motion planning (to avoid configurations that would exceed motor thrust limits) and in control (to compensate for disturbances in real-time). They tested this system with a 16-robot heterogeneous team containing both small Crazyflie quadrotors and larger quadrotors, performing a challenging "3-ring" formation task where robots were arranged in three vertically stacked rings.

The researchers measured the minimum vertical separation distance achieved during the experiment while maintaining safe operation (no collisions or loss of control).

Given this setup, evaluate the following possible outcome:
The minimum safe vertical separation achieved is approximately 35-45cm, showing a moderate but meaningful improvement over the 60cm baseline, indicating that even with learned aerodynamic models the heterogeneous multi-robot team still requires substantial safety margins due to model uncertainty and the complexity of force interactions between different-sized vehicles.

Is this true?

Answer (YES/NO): NO